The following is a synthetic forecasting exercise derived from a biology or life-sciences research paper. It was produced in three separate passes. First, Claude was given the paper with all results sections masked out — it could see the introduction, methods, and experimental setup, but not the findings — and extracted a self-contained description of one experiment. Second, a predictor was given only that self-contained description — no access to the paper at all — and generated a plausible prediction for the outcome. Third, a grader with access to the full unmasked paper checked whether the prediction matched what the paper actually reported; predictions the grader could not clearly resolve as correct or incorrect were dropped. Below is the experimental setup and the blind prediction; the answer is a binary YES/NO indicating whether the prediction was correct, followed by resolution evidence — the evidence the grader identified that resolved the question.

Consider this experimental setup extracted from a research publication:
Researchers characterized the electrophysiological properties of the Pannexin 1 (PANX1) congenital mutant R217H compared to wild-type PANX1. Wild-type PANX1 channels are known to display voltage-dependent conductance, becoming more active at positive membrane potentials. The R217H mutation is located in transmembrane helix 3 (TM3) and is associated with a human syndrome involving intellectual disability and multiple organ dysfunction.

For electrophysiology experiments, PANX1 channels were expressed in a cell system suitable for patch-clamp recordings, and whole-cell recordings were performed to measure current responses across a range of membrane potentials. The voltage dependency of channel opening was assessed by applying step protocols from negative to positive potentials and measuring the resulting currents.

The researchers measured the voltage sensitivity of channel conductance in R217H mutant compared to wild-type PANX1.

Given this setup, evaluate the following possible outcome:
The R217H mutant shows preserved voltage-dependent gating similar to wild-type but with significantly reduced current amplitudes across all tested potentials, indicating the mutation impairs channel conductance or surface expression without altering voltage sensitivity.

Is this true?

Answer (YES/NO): NO